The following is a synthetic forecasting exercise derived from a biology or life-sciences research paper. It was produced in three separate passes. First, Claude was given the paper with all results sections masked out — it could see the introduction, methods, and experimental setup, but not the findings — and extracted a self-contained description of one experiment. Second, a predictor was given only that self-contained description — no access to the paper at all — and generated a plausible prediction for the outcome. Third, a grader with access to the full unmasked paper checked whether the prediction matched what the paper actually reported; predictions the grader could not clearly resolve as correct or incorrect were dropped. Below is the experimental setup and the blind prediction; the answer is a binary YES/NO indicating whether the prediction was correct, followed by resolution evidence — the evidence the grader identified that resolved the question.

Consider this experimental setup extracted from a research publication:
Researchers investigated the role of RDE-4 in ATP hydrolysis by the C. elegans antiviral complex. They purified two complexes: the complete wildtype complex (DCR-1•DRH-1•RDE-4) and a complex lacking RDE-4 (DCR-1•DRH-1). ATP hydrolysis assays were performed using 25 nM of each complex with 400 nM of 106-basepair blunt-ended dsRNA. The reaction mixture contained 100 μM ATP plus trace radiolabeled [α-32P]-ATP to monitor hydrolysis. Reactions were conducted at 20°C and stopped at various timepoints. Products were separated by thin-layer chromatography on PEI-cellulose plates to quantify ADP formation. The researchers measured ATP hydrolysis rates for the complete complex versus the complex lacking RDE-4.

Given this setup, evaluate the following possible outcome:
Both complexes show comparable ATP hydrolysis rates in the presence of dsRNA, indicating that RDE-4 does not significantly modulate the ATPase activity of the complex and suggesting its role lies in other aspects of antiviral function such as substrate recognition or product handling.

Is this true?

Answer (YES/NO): NO